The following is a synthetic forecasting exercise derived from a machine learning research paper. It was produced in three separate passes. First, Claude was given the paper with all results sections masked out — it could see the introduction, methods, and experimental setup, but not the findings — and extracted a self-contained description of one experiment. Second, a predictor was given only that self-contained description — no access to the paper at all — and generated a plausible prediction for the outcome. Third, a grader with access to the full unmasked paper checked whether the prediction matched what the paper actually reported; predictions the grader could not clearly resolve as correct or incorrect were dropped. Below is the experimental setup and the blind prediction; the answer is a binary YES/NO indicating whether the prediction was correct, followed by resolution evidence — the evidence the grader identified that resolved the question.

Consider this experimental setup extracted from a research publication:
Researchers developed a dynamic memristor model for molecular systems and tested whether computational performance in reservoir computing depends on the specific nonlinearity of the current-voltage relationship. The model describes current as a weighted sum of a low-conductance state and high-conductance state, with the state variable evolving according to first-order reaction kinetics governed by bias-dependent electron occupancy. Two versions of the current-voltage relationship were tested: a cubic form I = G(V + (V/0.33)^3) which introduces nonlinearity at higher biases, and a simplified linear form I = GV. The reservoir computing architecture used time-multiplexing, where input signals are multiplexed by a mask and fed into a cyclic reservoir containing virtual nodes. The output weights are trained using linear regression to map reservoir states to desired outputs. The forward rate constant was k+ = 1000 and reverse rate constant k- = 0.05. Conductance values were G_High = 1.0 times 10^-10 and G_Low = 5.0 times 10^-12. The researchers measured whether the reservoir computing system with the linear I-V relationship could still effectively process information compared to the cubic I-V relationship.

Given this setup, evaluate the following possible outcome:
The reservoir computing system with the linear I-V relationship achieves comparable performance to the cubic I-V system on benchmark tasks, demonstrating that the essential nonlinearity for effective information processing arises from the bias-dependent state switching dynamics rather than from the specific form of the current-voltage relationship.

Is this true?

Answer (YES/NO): YES